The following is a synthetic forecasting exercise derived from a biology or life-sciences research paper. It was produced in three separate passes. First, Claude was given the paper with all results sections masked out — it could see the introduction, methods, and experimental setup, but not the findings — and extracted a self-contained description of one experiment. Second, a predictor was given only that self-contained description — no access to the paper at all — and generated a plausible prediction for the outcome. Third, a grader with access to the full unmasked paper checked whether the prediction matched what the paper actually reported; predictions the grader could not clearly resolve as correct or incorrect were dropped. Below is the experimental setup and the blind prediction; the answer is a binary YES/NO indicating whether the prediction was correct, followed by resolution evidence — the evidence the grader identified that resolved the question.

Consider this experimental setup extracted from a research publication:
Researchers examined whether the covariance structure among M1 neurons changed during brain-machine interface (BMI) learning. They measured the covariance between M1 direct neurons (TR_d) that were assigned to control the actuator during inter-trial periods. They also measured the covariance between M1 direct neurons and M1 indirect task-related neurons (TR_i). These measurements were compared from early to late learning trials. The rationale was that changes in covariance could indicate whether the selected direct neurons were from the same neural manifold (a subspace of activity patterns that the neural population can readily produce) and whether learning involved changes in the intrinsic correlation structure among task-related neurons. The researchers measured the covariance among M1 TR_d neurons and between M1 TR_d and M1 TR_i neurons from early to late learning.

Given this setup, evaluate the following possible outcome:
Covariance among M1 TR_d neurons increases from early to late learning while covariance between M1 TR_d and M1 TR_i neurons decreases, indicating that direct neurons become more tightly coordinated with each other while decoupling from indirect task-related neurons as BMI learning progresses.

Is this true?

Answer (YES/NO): NO